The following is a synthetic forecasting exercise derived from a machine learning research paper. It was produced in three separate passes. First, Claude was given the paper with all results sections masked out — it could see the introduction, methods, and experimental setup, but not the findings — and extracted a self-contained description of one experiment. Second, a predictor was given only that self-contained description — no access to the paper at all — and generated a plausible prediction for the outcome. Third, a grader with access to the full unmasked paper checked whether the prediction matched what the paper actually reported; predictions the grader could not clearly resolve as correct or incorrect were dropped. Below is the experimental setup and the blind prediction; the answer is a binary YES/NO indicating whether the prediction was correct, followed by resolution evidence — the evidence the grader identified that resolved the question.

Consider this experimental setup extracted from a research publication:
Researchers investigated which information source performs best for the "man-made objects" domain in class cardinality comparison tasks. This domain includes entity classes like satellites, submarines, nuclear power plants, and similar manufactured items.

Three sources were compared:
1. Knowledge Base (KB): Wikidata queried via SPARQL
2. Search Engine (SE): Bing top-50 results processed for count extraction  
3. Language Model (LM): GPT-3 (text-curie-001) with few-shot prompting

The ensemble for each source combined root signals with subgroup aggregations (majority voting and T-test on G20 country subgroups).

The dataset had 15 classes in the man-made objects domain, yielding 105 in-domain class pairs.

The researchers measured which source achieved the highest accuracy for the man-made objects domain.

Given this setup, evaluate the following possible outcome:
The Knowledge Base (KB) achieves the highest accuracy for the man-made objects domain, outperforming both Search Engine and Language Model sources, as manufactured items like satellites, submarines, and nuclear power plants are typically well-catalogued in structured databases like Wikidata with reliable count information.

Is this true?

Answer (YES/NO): NO